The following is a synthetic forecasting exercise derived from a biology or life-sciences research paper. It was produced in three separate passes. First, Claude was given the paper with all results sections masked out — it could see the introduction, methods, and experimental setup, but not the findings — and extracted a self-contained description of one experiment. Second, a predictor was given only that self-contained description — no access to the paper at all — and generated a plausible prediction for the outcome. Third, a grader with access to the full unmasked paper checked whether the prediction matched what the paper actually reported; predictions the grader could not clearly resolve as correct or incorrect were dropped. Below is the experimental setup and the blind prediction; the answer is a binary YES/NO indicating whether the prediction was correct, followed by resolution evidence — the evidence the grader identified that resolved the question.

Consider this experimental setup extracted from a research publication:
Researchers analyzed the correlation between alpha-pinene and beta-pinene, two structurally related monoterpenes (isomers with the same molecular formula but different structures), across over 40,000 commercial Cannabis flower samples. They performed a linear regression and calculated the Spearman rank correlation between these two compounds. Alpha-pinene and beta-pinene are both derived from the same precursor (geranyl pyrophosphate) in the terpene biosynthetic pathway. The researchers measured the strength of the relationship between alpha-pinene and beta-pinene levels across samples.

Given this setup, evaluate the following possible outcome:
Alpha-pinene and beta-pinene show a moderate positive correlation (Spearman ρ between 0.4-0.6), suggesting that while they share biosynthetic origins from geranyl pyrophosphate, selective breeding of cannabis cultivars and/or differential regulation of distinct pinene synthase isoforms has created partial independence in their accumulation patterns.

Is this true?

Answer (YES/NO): NO